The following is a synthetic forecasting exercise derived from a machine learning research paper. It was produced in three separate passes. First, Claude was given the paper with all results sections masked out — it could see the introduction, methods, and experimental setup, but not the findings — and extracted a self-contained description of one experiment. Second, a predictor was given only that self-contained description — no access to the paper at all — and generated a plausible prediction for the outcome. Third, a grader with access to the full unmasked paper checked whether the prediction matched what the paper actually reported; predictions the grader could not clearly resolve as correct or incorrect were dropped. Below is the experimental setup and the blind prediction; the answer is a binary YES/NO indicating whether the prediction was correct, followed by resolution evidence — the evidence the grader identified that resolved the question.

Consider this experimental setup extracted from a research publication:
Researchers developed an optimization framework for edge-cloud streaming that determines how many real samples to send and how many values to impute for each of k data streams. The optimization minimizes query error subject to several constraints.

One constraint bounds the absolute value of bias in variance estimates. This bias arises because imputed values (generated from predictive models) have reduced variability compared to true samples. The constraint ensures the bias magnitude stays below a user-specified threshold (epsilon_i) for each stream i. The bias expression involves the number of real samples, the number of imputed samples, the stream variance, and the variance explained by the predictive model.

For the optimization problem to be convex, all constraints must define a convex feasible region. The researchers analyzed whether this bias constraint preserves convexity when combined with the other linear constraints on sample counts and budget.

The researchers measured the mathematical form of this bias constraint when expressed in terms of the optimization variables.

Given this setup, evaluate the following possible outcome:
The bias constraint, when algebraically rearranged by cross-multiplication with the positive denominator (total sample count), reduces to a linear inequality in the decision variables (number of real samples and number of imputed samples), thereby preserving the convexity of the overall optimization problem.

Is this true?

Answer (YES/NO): YES